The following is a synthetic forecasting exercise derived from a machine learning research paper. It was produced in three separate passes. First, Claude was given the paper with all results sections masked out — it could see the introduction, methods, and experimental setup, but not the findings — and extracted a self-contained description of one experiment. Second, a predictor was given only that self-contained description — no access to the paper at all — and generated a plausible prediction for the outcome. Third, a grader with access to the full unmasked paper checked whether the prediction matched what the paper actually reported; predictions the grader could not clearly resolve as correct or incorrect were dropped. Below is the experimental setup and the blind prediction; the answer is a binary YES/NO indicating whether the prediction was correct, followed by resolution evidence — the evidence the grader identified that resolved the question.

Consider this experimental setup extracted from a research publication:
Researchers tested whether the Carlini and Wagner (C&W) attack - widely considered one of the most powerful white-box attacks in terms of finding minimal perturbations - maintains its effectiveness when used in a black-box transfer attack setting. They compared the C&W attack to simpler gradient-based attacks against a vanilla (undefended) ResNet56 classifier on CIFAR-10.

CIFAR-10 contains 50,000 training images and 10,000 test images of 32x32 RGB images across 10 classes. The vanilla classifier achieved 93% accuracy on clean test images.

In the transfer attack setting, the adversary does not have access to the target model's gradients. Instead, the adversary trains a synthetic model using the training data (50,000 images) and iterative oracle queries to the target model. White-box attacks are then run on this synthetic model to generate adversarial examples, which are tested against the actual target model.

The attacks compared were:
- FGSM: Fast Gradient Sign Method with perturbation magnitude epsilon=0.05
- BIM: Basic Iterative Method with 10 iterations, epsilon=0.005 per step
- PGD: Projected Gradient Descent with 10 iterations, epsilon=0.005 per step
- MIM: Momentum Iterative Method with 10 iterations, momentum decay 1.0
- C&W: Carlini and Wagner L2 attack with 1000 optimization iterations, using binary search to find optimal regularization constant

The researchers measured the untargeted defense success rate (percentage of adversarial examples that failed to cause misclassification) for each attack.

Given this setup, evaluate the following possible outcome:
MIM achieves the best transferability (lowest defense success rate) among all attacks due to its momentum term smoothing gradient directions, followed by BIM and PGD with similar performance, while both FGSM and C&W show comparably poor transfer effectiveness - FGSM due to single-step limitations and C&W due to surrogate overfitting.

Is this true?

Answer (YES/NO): NO